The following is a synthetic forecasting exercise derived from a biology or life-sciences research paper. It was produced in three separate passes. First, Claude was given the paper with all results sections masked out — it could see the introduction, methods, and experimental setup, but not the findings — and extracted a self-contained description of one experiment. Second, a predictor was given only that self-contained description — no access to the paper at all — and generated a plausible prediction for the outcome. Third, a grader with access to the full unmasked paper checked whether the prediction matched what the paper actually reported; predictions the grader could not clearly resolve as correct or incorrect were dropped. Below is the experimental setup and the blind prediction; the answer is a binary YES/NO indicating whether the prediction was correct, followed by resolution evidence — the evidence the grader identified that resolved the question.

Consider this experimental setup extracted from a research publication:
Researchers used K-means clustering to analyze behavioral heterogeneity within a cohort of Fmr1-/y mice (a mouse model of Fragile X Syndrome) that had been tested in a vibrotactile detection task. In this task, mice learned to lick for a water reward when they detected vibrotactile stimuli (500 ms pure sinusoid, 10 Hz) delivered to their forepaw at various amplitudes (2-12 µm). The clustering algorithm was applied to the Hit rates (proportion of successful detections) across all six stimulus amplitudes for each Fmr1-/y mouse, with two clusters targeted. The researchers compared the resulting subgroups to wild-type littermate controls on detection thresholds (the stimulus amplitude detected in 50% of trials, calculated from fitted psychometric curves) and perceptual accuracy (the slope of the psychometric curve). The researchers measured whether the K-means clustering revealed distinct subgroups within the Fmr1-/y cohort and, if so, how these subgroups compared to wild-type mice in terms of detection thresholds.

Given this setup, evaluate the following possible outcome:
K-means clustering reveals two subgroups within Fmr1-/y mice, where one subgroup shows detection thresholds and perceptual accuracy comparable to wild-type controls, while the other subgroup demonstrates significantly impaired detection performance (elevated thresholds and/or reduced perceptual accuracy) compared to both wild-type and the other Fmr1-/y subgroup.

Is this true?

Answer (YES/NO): YES